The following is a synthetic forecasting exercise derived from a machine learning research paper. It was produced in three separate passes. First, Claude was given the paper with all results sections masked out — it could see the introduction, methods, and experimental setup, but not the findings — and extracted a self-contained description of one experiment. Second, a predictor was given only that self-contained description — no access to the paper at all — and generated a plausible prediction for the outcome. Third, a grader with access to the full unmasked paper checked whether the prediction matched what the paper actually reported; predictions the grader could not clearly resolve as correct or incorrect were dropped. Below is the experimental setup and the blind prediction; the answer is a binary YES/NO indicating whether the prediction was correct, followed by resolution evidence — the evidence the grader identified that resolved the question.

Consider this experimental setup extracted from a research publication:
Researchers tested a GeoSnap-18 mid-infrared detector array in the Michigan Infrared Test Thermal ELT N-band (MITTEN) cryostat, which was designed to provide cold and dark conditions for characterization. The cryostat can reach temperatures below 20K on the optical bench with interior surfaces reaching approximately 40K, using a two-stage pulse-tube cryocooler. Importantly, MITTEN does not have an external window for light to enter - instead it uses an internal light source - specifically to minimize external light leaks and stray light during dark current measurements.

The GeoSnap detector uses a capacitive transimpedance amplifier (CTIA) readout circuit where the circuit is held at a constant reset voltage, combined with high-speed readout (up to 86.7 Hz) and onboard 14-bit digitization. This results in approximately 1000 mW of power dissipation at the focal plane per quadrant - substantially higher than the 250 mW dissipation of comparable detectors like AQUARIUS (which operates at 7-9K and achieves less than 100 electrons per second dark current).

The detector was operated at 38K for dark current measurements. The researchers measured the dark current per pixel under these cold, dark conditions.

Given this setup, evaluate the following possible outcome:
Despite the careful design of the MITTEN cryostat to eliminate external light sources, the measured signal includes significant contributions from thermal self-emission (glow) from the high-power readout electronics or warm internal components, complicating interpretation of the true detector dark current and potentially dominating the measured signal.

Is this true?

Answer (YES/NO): YES